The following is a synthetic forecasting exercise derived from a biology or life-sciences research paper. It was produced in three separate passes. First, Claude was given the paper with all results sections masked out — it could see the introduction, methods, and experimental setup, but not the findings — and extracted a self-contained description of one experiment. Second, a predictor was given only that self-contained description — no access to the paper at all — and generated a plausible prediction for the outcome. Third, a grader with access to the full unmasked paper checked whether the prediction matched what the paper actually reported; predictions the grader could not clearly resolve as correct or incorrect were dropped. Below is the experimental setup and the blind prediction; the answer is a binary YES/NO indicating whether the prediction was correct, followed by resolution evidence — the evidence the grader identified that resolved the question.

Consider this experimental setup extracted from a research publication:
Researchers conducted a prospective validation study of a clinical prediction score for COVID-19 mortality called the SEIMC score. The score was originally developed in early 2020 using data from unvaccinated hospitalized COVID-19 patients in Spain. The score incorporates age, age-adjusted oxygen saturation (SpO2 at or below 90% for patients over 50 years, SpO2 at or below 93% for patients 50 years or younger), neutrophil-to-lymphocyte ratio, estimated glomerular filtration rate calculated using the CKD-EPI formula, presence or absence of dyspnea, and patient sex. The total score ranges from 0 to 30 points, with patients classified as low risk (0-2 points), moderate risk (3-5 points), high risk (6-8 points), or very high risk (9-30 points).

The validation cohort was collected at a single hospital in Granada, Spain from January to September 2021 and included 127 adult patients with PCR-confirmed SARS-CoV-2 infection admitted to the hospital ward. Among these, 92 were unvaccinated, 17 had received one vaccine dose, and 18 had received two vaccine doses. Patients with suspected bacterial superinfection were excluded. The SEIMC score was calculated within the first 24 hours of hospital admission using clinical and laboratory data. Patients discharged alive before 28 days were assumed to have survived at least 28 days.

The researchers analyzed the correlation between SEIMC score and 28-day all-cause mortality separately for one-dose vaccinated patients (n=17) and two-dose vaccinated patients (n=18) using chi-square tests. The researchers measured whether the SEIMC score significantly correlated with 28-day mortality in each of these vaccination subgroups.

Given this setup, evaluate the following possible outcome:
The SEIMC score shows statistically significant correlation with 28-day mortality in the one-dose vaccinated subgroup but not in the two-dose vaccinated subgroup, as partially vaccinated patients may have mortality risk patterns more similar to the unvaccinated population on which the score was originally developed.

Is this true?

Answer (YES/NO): NO